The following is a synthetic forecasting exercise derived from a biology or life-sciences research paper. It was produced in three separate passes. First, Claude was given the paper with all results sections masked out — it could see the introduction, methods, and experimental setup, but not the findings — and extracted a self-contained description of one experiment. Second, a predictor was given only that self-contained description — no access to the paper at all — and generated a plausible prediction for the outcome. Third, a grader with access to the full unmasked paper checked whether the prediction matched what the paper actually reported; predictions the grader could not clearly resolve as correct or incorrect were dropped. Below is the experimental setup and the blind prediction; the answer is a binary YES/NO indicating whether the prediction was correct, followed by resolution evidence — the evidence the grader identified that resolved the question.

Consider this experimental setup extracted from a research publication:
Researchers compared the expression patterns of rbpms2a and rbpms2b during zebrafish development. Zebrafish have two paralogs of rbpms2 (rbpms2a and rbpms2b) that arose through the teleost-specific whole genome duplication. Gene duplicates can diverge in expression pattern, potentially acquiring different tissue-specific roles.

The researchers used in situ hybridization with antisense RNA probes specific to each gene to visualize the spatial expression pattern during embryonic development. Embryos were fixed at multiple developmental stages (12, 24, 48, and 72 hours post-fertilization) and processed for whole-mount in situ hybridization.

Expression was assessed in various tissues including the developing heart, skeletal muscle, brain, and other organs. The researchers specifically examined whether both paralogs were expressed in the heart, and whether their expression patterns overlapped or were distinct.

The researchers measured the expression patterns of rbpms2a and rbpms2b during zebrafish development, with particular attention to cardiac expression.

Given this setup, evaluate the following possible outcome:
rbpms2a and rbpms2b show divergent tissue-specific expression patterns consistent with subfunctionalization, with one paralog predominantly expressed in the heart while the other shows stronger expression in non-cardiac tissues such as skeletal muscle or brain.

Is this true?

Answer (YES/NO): NO